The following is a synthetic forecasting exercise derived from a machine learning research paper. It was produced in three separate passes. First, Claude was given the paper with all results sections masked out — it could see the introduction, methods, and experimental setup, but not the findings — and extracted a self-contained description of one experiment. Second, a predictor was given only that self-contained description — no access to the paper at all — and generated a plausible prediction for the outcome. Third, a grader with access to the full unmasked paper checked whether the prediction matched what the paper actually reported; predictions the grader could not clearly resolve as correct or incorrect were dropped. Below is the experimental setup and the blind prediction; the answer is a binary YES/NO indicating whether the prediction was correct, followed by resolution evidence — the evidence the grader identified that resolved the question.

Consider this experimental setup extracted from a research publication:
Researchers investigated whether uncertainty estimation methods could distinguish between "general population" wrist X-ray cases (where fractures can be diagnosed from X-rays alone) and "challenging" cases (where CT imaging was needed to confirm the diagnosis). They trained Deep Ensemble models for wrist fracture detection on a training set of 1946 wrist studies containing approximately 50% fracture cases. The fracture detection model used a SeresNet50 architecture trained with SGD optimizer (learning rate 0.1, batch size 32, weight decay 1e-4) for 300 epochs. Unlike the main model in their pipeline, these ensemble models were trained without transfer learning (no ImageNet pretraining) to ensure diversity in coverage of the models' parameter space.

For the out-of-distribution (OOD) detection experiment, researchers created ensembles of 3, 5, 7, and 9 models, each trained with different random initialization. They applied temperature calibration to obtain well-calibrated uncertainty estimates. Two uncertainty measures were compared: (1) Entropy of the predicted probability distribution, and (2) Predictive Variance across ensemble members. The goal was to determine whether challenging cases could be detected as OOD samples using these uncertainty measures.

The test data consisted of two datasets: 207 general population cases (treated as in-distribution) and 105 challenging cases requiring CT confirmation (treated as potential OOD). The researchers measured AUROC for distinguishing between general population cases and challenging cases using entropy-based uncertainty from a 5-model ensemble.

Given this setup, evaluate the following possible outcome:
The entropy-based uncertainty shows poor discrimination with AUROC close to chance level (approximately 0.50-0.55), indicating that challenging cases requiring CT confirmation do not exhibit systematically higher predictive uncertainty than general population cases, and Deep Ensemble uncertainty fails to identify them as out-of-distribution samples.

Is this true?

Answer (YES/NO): NO